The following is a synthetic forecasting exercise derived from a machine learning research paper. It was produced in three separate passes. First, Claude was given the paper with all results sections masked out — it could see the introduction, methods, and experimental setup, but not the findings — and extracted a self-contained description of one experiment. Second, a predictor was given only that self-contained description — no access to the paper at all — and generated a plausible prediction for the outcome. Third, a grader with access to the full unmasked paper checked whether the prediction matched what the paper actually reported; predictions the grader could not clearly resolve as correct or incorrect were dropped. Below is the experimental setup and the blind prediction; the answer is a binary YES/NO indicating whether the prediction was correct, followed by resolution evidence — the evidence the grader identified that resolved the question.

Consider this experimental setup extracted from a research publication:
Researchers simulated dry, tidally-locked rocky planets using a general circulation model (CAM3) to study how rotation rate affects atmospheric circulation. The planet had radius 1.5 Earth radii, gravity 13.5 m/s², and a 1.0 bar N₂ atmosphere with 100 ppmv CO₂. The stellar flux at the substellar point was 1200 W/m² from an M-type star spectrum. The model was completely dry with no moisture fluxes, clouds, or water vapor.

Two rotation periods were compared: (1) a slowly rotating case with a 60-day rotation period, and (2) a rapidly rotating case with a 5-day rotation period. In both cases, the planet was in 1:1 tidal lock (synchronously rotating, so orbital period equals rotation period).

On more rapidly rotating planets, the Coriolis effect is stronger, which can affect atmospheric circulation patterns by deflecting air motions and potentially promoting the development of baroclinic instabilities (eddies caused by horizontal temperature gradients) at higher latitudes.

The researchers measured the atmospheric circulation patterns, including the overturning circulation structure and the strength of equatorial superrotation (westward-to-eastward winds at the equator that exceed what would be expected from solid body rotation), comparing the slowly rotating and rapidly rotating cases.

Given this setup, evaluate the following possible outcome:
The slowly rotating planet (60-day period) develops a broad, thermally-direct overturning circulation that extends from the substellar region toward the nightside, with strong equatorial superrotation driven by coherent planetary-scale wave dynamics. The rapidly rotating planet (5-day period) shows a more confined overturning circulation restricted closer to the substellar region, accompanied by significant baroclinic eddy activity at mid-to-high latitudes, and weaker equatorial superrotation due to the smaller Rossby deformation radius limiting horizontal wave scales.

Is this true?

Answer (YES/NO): NO